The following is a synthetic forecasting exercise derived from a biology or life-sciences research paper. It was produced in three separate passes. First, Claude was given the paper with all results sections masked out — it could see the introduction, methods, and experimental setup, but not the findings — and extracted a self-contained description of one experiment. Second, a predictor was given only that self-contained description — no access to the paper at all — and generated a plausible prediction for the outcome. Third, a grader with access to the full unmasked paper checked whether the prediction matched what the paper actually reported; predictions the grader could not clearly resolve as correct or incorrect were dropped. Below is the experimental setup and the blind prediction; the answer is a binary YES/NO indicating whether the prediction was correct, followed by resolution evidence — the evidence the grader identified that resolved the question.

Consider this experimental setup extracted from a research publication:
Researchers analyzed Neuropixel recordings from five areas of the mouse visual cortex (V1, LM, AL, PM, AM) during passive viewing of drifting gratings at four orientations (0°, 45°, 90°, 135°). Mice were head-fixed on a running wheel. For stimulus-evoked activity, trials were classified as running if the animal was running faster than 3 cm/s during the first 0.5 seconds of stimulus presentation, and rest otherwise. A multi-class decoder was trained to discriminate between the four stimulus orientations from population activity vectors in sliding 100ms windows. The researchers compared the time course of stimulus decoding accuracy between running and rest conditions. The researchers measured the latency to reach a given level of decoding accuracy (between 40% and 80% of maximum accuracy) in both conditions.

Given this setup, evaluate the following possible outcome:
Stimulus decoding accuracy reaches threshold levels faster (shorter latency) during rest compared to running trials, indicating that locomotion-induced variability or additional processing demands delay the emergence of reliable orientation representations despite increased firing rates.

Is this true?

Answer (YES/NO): NO